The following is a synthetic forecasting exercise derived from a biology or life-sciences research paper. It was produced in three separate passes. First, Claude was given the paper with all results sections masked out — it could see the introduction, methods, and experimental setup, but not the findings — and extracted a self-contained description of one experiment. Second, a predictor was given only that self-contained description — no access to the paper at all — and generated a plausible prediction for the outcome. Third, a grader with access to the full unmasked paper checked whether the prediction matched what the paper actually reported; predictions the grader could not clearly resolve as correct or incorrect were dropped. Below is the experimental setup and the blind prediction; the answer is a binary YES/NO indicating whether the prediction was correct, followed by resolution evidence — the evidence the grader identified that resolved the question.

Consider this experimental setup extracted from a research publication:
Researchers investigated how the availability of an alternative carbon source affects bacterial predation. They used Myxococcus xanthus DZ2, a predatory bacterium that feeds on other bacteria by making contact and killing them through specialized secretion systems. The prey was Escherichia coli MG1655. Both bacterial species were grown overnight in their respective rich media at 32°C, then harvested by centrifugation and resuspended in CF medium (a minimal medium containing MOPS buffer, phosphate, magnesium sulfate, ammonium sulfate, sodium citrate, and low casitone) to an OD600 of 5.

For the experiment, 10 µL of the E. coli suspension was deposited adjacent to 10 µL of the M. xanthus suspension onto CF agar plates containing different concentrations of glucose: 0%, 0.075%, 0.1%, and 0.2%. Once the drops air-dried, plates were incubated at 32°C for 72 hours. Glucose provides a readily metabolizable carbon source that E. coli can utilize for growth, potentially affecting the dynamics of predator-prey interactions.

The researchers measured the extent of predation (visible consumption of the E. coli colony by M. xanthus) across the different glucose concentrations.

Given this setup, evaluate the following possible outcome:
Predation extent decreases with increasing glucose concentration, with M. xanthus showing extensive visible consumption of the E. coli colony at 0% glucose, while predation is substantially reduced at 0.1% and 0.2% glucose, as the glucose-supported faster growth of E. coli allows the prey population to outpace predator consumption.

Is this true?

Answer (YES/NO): YES